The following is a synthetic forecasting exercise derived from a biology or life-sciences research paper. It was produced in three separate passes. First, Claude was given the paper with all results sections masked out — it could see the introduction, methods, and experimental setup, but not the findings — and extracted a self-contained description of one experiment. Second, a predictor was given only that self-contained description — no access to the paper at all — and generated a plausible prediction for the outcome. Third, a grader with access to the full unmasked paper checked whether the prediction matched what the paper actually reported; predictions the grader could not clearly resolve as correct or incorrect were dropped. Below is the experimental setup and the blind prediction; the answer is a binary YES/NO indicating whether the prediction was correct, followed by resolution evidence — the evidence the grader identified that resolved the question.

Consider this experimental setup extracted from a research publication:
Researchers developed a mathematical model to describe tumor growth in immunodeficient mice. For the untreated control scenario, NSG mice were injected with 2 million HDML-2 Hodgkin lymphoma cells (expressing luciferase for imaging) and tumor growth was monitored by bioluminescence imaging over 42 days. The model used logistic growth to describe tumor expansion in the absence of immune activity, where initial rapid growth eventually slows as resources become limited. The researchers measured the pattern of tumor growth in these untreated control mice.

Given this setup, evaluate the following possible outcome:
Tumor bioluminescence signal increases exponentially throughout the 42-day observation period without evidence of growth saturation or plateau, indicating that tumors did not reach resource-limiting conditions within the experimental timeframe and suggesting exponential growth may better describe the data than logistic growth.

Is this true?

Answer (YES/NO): YES